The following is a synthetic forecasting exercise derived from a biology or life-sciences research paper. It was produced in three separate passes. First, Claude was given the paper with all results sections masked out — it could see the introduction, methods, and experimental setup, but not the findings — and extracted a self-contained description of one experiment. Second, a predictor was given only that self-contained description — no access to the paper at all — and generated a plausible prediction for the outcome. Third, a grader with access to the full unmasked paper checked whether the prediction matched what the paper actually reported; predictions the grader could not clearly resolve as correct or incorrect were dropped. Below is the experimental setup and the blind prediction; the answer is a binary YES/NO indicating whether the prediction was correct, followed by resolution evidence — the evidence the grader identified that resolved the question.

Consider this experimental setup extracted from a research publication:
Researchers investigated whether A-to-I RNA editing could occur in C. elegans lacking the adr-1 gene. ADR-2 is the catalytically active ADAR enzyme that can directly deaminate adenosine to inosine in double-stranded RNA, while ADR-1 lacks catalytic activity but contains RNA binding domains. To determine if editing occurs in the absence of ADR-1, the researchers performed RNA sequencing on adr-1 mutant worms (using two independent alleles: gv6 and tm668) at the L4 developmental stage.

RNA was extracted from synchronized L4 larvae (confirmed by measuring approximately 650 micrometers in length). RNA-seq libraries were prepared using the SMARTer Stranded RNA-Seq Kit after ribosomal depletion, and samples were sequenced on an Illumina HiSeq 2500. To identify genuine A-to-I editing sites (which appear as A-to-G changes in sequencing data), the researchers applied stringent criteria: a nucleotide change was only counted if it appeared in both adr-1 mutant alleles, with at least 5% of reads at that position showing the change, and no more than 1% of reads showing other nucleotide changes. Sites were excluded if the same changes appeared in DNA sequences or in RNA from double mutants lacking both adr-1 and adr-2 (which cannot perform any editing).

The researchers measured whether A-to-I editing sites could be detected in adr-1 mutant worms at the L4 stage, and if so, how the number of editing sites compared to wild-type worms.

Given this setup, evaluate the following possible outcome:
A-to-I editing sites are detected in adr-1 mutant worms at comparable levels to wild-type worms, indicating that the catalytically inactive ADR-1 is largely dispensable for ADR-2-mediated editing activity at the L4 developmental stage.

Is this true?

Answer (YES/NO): NO